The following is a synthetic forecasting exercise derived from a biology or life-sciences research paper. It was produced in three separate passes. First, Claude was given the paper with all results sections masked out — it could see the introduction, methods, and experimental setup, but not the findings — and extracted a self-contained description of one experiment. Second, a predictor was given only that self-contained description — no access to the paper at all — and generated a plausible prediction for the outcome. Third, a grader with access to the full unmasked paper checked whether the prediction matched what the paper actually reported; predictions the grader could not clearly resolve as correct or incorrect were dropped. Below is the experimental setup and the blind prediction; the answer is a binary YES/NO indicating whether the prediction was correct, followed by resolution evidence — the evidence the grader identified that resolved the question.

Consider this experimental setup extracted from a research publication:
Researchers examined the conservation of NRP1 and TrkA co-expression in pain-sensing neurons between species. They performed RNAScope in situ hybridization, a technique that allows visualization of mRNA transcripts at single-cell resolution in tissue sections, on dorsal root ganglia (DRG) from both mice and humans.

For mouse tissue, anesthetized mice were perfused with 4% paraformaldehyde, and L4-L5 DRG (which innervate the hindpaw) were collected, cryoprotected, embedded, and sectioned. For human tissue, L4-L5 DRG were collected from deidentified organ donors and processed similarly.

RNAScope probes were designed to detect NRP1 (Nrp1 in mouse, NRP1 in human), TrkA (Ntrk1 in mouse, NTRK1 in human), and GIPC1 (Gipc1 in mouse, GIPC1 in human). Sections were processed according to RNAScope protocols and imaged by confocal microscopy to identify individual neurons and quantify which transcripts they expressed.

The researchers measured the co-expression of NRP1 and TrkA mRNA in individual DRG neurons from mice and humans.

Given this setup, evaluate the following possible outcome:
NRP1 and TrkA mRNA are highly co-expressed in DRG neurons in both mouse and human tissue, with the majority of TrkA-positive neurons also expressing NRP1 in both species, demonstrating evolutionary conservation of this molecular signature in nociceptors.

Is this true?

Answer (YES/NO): NO